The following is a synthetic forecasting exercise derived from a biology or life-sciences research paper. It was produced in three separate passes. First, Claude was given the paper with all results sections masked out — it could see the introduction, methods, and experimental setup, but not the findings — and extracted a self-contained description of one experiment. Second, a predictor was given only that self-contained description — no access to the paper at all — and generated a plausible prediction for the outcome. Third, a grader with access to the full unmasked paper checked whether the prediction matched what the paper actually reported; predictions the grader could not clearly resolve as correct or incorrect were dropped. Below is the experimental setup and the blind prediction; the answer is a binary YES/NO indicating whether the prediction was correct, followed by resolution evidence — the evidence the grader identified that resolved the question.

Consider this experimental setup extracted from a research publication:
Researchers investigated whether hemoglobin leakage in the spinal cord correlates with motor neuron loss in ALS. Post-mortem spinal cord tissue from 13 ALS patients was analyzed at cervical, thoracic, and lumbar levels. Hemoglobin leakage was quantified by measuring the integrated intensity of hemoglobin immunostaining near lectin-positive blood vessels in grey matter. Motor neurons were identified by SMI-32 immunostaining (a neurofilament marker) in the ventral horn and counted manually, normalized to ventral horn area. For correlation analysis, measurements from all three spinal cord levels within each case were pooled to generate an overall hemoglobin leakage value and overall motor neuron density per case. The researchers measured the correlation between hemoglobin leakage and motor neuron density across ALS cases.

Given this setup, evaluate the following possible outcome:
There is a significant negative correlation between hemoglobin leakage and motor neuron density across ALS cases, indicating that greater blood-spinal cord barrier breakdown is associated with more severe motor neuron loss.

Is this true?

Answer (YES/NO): NO